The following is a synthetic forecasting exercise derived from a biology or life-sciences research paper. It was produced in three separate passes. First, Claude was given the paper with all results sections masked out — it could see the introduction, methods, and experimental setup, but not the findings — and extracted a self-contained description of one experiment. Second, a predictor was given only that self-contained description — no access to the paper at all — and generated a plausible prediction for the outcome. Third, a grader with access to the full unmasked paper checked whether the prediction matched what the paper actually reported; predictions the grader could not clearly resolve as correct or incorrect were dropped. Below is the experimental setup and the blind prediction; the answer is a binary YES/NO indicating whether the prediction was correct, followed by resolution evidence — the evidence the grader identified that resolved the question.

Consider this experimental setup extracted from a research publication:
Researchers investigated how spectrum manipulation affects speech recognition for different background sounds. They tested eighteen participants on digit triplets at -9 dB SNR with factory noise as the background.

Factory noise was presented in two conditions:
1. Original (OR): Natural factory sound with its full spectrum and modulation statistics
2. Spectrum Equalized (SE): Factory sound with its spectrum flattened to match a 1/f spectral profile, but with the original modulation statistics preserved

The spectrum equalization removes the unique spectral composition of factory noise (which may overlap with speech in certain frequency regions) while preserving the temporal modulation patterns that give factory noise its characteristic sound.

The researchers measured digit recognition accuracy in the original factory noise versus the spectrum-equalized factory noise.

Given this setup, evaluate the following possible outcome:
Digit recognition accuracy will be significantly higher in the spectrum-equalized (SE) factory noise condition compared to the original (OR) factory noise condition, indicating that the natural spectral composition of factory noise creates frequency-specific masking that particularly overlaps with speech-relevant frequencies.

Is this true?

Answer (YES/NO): YES